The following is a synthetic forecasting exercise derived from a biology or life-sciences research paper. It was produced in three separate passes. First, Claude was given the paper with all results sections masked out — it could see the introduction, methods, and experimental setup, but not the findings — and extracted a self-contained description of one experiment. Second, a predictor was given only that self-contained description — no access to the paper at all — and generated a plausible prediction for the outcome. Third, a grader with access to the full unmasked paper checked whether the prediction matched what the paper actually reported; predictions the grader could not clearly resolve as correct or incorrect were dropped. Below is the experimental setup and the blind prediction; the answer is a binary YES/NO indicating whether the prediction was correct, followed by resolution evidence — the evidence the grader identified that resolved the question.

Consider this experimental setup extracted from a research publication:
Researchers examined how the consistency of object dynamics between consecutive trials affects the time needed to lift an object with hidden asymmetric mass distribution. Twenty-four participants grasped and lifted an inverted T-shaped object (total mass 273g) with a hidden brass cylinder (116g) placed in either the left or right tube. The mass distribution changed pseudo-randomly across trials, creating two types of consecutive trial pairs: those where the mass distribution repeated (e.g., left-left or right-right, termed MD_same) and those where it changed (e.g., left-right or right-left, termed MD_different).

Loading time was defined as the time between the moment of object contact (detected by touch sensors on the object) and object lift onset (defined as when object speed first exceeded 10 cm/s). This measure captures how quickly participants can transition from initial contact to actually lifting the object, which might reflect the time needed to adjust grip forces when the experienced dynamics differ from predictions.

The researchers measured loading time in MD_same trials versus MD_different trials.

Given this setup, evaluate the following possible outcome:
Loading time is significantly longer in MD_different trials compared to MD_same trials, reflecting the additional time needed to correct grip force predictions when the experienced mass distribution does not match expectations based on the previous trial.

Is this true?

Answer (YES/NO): NO